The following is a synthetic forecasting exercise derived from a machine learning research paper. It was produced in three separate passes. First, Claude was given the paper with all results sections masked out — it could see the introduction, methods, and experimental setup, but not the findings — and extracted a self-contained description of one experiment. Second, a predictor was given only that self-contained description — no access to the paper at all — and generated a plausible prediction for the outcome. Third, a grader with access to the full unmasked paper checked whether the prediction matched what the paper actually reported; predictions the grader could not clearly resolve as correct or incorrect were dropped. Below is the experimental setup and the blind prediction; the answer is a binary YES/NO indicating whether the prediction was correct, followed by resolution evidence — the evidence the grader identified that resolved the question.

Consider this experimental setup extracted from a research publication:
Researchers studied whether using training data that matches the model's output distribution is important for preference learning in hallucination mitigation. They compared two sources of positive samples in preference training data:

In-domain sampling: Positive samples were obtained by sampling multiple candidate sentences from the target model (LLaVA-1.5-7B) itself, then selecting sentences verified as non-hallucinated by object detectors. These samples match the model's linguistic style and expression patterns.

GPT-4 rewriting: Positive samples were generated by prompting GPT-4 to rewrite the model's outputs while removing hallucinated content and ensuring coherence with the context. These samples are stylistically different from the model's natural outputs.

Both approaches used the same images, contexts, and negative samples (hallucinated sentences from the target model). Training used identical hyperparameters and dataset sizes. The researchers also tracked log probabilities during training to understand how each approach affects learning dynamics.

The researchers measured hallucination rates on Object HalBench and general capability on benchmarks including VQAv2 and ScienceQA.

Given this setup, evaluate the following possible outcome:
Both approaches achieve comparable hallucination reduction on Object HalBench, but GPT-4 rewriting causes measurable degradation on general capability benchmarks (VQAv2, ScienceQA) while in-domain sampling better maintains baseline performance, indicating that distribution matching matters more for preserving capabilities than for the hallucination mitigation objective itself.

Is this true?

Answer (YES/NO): NO